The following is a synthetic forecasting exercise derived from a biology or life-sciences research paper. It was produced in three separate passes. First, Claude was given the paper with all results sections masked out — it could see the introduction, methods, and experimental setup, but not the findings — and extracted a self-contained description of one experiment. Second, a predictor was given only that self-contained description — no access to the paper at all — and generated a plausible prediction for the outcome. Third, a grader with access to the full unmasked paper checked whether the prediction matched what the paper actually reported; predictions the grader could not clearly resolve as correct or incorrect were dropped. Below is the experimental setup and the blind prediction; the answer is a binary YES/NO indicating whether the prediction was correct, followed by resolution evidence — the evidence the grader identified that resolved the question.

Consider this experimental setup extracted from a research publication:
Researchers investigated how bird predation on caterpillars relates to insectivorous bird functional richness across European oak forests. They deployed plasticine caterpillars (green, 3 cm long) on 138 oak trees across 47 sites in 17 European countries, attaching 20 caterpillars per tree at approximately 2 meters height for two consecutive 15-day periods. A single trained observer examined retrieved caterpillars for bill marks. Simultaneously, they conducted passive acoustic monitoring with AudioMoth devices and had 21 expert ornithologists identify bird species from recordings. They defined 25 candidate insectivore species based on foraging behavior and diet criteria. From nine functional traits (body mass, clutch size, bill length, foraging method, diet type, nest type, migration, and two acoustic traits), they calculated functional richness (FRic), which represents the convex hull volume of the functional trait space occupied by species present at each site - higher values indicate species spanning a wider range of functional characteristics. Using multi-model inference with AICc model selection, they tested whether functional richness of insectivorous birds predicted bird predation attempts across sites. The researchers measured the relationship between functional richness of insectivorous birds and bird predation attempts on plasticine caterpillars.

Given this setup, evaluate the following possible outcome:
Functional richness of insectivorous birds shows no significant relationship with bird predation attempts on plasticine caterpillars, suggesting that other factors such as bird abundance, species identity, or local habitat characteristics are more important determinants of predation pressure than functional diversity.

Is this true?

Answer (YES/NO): NO